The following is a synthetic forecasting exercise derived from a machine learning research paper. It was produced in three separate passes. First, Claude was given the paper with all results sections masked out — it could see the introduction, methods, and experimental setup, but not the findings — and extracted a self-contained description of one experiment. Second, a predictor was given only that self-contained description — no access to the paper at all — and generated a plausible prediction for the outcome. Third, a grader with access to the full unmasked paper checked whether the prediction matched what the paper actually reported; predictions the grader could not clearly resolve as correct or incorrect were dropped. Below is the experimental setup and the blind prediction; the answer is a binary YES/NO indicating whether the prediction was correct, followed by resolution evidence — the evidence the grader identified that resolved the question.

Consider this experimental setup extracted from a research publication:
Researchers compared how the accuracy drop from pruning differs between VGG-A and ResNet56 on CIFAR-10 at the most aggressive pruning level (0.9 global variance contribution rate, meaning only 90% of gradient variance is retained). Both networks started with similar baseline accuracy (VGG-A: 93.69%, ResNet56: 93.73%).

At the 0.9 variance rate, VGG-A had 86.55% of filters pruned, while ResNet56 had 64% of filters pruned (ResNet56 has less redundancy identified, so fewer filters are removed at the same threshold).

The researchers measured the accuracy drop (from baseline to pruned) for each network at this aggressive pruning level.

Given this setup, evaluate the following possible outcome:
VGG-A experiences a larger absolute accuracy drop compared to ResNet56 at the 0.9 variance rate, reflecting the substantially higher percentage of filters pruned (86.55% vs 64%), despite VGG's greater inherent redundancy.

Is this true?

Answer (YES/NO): YES